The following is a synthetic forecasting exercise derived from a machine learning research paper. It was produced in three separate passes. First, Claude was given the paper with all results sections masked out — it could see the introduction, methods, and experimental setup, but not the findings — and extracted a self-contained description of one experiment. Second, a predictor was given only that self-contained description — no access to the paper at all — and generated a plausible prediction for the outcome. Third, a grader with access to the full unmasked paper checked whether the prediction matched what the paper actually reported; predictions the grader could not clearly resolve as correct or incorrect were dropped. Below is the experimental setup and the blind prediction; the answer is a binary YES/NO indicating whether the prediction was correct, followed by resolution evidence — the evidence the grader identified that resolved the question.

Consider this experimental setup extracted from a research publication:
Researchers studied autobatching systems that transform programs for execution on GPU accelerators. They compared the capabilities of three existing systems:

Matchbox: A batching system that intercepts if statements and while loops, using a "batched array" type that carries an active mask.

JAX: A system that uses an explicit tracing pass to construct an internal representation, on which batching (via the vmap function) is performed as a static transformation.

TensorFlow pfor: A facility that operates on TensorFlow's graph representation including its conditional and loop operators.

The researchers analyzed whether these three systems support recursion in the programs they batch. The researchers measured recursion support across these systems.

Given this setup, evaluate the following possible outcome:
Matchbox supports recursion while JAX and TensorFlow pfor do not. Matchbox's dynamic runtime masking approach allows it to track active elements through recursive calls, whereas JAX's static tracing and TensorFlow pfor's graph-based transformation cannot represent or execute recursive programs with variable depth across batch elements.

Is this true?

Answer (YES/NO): YES